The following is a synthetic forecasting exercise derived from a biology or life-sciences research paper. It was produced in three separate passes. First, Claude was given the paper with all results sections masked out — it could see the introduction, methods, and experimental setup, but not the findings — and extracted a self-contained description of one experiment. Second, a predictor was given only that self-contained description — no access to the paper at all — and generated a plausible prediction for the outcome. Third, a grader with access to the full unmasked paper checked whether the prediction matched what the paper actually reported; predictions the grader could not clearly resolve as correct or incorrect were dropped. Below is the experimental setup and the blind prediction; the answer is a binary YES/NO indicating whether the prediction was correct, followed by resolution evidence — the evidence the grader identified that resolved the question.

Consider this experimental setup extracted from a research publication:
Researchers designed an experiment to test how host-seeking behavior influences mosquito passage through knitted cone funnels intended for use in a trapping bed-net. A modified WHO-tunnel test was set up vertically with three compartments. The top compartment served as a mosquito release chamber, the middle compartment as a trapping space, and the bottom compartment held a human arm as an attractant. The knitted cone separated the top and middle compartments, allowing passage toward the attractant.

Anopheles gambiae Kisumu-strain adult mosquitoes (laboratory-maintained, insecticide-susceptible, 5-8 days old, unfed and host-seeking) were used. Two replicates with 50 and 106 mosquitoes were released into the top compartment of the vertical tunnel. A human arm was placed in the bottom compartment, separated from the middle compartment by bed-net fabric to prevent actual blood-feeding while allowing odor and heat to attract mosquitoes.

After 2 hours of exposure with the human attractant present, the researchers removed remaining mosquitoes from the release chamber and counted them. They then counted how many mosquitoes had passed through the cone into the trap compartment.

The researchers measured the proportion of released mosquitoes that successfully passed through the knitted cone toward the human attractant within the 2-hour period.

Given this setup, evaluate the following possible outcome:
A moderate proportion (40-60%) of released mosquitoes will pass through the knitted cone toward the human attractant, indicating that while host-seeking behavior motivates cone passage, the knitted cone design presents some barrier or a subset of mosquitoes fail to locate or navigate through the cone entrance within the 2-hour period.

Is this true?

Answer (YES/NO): YES